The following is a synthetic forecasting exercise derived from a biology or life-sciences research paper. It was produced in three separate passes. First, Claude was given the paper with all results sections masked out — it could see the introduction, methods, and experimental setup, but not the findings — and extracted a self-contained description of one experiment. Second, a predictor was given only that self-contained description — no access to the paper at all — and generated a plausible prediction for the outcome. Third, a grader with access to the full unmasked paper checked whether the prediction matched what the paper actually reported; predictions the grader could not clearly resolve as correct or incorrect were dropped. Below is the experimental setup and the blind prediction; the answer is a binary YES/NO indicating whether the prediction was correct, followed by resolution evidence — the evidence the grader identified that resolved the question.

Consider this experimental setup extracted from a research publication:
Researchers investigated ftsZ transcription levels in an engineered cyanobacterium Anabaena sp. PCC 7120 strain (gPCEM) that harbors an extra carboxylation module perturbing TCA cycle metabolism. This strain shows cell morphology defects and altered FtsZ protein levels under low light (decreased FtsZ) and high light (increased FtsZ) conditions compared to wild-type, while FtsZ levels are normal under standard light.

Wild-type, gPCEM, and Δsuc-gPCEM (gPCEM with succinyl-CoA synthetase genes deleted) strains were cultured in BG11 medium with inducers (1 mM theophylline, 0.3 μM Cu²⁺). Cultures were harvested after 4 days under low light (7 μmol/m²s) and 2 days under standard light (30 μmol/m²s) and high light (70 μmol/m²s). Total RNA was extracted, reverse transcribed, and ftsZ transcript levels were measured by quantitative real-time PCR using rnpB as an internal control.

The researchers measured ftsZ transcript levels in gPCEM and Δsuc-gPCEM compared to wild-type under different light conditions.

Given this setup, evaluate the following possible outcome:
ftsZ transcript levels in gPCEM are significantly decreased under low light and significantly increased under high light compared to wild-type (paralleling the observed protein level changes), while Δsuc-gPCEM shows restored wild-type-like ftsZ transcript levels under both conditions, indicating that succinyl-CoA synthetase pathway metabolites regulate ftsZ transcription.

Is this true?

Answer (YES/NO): NO